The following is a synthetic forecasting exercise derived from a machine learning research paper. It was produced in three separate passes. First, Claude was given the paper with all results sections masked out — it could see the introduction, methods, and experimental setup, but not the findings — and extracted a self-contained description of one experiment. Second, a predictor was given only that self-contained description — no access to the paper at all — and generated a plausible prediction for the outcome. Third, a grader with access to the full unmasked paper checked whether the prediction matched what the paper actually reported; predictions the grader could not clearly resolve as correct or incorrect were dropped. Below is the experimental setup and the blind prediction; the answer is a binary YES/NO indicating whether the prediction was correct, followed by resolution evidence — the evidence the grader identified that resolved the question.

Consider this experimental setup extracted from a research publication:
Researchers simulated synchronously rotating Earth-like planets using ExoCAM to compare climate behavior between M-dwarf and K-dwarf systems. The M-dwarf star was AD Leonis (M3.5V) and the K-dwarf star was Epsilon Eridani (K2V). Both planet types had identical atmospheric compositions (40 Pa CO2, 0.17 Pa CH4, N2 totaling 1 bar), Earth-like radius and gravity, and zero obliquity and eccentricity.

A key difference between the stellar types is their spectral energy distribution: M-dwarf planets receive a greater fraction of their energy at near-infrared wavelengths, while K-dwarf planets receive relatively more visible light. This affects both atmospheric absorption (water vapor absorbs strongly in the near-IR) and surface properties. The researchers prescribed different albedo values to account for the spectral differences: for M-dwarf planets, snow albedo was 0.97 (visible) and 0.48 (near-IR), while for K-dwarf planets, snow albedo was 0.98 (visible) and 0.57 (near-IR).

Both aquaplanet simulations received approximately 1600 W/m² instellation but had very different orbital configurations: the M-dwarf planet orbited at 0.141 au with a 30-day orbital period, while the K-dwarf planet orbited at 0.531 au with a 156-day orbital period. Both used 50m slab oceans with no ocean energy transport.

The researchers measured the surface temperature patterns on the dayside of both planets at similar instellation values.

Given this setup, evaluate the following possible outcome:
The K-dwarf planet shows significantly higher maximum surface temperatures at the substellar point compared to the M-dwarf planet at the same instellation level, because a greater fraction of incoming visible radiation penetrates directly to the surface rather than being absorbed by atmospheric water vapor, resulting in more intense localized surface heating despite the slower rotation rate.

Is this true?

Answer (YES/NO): NO